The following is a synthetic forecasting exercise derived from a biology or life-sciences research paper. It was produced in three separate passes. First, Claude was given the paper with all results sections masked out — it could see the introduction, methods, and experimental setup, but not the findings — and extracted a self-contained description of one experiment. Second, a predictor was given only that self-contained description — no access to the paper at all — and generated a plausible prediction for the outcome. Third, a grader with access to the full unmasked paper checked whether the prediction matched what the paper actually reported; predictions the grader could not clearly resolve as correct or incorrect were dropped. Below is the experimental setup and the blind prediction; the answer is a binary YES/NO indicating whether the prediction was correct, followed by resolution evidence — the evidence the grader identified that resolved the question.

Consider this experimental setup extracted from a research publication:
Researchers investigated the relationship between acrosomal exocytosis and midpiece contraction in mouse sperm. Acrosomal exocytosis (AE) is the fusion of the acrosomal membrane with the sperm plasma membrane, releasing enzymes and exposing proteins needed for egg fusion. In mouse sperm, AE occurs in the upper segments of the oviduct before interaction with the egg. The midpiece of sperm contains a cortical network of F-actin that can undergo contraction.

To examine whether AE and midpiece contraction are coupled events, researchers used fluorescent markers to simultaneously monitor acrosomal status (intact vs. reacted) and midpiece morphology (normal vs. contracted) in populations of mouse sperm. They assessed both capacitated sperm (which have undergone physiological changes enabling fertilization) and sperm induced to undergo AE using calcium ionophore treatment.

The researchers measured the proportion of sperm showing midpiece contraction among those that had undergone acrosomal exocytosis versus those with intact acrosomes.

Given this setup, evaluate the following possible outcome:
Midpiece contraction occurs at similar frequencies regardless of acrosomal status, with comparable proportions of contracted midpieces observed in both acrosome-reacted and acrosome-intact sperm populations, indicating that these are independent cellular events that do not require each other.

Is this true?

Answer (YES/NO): NO